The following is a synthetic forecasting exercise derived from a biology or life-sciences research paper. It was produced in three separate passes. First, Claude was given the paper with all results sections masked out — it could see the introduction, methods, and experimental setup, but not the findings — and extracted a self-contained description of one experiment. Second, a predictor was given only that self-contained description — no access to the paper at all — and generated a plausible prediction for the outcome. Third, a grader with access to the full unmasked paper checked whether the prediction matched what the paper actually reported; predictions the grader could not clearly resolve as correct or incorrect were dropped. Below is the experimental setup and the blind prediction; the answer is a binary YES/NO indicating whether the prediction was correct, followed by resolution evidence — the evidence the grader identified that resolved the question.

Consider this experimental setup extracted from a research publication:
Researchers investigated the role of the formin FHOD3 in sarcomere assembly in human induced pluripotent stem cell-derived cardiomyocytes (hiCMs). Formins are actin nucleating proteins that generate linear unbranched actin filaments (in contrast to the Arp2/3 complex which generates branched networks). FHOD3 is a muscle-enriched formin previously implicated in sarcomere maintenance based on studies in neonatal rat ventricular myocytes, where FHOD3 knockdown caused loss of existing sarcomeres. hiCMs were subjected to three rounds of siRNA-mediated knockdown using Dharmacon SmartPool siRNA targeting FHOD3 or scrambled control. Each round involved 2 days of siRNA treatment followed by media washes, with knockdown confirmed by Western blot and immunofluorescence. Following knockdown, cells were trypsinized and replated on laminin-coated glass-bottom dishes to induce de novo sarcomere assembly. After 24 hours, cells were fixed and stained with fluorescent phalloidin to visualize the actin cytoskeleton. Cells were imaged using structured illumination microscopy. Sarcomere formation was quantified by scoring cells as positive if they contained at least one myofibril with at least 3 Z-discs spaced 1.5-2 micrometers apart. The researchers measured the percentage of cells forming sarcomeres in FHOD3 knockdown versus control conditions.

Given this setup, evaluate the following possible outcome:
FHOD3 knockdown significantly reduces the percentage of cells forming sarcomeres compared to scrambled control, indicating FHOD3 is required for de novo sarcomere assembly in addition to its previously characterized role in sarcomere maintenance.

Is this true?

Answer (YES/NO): YES